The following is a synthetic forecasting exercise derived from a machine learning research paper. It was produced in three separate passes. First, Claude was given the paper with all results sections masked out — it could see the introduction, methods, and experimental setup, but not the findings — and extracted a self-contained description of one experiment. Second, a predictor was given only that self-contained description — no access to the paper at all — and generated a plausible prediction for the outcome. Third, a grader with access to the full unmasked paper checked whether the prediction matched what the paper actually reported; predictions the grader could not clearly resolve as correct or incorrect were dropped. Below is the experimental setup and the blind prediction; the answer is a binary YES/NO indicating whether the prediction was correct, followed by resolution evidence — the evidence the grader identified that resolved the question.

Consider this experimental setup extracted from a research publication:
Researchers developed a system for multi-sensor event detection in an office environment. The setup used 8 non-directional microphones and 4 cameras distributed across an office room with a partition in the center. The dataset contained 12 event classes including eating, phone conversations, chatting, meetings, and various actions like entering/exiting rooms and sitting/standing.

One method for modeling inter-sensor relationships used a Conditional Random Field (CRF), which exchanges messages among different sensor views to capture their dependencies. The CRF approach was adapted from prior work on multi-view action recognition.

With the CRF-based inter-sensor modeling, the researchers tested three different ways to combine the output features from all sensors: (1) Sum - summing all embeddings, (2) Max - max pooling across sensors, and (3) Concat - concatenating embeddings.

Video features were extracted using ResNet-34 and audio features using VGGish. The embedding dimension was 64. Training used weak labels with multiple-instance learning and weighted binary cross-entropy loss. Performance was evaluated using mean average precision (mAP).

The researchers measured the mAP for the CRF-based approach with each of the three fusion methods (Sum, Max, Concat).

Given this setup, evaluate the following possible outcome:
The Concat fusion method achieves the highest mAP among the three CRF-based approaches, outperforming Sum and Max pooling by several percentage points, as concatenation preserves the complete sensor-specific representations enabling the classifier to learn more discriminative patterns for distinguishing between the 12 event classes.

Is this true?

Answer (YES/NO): NO